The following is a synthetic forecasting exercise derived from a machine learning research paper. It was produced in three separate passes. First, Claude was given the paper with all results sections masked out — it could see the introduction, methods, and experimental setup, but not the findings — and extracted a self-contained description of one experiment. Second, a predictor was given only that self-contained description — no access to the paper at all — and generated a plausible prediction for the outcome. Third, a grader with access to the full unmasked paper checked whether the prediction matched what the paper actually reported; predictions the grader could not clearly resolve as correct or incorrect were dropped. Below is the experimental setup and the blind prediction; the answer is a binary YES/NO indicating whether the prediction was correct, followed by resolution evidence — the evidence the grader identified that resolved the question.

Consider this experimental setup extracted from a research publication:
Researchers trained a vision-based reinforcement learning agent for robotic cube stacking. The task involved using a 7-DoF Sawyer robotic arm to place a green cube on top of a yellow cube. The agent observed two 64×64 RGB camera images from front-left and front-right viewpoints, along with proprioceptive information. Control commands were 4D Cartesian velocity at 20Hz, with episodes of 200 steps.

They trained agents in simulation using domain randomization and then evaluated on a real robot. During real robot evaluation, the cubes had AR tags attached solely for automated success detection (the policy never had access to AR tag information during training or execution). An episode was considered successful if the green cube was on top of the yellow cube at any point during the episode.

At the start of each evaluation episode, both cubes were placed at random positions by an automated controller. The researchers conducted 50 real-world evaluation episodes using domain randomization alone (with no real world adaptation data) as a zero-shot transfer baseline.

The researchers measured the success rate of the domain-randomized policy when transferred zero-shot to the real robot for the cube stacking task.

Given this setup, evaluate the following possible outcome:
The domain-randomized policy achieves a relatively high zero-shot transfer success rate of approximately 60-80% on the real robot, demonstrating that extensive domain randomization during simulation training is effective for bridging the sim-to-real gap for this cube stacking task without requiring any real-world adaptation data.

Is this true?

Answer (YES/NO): NO